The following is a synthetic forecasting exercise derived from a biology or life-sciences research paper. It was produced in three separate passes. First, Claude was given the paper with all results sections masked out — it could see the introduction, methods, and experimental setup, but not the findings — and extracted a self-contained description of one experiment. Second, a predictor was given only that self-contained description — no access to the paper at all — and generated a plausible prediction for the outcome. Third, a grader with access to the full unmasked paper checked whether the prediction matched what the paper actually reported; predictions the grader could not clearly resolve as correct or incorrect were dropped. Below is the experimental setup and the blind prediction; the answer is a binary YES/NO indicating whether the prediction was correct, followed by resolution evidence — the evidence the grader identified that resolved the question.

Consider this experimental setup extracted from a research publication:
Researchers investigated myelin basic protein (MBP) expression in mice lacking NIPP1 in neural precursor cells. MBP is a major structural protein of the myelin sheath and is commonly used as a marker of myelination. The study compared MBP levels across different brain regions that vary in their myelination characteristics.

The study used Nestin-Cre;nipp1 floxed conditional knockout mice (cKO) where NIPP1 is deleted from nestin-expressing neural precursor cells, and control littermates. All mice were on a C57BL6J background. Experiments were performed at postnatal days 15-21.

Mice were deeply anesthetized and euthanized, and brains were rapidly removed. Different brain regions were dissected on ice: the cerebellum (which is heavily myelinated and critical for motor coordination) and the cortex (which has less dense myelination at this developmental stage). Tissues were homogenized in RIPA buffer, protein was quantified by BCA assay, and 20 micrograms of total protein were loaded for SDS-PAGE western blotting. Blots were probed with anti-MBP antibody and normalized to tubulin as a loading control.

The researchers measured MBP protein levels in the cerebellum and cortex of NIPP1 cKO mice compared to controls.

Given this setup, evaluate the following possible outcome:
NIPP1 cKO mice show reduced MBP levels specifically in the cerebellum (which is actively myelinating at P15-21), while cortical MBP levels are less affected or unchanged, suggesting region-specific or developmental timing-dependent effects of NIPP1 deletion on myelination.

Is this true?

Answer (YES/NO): NO